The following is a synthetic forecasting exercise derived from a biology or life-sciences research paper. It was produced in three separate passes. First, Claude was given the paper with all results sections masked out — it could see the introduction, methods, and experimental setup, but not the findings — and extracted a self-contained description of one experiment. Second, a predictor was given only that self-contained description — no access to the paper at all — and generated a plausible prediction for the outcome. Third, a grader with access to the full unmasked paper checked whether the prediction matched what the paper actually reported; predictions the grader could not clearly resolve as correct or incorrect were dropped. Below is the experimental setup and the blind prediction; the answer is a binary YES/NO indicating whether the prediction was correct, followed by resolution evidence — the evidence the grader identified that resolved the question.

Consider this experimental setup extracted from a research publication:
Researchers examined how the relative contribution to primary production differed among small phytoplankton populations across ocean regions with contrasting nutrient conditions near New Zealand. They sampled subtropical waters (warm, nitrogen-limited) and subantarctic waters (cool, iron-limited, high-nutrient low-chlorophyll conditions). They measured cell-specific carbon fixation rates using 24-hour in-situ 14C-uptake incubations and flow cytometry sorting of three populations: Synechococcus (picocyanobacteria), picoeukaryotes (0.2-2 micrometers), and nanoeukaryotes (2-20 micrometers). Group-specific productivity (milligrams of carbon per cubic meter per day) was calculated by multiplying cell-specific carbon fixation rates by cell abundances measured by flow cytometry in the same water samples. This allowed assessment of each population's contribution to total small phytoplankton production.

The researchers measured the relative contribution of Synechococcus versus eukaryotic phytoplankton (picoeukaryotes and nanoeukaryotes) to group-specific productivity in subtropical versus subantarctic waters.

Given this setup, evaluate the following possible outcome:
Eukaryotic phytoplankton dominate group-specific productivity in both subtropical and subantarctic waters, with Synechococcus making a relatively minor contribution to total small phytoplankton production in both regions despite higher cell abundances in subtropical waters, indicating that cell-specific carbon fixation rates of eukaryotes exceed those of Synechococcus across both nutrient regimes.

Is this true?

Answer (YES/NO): NO